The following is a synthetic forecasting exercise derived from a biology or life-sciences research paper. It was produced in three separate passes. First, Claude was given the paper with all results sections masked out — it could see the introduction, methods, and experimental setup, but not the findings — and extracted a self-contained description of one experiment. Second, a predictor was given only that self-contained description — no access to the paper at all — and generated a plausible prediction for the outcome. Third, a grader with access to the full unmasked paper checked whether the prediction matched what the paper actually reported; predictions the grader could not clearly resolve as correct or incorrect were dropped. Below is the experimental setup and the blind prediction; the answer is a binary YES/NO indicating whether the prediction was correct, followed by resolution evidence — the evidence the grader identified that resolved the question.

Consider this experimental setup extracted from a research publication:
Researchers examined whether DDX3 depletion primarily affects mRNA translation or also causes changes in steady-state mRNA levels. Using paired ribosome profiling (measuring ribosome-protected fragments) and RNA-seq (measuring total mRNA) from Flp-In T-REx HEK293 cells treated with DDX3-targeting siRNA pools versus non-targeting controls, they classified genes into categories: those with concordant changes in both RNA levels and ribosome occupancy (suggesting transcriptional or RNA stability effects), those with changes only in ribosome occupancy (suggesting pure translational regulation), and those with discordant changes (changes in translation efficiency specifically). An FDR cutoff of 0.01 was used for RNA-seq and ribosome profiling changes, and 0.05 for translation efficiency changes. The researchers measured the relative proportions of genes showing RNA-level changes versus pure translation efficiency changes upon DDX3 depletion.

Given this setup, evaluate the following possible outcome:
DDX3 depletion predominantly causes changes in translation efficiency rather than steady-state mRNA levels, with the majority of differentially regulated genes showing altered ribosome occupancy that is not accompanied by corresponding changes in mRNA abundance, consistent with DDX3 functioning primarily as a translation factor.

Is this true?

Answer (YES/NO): YES